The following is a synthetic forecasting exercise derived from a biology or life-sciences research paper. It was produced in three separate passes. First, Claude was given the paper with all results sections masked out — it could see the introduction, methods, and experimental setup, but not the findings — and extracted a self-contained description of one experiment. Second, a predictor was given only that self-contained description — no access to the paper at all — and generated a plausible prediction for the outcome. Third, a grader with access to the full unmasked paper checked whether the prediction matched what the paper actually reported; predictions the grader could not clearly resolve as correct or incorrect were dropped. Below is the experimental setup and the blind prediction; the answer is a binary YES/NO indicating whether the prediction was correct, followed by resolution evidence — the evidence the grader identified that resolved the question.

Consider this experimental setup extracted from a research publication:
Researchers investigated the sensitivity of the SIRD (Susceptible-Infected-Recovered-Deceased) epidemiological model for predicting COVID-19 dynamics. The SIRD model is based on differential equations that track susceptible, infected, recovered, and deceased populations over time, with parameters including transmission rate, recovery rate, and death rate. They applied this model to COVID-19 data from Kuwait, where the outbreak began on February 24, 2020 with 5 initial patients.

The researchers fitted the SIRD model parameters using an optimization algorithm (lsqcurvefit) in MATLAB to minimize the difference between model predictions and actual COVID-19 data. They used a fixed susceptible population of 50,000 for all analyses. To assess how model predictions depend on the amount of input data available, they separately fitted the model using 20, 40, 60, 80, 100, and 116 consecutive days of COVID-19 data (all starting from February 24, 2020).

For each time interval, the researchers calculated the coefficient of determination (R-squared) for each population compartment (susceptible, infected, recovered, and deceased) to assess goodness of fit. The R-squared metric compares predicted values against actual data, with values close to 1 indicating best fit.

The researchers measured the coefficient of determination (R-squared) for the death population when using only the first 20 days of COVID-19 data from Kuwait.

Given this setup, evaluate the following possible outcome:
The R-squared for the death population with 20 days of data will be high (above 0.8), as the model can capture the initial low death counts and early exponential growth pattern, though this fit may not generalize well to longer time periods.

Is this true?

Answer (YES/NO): NO